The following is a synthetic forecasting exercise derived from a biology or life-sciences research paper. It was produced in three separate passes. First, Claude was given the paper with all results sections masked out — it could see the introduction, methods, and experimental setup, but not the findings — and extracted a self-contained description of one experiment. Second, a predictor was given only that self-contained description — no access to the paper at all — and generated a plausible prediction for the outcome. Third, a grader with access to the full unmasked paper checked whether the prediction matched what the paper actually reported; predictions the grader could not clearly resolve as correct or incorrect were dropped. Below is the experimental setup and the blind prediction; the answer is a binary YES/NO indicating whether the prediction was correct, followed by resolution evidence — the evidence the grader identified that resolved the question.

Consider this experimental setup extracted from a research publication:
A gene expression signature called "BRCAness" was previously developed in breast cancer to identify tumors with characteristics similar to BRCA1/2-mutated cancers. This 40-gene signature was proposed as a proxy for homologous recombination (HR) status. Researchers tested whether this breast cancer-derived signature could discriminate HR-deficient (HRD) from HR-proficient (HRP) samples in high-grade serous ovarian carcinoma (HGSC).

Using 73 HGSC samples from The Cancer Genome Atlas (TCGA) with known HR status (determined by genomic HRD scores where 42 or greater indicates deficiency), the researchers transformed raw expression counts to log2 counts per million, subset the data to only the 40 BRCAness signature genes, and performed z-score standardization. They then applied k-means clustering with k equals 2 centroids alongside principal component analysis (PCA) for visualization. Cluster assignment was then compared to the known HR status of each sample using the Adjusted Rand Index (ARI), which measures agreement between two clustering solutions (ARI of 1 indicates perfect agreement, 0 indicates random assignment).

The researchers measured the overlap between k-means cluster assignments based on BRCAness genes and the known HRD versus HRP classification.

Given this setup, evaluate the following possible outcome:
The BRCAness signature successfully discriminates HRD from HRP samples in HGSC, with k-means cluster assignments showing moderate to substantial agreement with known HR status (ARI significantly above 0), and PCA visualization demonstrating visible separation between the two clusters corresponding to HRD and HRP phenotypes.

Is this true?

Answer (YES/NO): NO